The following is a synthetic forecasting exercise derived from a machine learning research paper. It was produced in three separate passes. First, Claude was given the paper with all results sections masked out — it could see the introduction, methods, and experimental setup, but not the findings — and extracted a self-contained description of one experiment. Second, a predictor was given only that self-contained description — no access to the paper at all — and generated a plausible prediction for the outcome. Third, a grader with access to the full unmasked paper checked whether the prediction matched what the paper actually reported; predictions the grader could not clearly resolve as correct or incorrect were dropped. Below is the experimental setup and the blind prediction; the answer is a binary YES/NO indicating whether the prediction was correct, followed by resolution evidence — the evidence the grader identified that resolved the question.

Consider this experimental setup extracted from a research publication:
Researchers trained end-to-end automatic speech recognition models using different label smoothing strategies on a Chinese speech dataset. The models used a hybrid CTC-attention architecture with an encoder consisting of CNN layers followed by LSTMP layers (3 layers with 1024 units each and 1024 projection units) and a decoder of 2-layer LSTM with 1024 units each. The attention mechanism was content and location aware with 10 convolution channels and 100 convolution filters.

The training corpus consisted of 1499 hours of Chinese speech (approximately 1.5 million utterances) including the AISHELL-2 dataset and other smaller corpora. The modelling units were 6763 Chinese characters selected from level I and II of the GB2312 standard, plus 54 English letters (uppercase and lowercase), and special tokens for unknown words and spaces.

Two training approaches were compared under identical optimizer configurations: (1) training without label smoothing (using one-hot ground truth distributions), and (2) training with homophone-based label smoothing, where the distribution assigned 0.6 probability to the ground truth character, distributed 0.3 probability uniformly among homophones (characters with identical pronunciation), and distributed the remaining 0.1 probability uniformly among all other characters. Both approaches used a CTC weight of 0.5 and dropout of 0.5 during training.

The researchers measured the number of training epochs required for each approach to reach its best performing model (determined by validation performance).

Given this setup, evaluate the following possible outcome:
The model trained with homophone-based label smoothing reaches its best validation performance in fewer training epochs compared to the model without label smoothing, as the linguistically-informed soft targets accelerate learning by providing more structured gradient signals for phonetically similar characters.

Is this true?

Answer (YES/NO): NO